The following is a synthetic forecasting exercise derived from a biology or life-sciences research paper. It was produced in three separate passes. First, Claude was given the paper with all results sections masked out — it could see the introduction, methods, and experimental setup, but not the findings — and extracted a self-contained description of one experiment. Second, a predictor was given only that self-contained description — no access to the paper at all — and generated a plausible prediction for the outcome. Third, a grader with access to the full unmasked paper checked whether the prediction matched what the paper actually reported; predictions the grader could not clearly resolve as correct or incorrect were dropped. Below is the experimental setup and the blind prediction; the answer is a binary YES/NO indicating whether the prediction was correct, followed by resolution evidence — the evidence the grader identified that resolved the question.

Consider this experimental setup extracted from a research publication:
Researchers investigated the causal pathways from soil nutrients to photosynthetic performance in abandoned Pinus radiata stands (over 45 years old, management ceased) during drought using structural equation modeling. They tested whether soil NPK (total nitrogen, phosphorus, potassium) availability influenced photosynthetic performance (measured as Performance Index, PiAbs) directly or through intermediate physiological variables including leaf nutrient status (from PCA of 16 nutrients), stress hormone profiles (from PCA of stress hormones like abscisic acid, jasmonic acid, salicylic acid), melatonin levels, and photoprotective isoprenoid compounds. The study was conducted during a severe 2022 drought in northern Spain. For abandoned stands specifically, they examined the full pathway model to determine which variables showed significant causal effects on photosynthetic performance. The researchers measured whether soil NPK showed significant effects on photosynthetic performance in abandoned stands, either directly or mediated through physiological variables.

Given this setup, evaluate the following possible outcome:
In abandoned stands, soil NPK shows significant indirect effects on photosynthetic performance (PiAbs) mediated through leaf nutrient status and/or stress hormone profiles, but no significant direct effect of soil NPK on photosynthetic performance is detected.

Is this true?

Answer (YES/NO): NO